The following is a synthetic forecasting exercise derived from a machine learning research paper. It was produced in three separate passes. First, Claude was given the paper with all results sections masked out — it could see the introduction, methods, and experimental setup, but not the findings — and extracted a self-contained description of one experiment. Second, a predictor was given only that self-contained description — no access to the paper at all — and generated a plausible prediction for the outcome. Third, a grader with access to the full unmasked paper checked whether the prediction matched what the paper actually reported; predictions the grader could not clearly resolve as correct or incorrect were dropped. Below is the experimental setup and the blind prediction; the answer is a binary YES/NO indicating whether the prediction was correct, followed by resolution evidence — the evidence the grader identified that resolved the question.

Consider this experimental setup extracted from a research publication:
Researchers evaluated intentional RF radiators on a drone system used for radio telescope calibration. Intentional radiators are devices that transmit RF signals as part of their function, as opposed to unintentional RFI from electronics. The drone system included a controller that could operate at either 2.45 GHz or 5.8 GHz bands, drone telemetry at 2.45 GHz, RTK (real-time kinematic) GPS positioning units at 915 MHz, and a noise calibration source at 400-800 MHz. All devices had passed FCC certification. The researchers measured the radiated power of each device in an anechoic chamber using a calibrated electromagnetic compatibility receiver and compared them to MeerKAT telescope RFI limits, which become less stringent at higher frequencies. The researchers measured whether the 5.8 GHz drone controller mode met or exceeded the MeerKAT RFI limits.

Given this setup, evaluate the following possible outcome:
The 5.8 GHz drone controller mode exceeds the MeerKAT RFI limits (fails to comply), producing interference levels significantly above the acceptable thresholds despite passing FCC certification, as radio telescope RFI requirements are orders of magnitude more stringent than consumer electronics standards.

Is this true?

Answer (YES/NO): NO